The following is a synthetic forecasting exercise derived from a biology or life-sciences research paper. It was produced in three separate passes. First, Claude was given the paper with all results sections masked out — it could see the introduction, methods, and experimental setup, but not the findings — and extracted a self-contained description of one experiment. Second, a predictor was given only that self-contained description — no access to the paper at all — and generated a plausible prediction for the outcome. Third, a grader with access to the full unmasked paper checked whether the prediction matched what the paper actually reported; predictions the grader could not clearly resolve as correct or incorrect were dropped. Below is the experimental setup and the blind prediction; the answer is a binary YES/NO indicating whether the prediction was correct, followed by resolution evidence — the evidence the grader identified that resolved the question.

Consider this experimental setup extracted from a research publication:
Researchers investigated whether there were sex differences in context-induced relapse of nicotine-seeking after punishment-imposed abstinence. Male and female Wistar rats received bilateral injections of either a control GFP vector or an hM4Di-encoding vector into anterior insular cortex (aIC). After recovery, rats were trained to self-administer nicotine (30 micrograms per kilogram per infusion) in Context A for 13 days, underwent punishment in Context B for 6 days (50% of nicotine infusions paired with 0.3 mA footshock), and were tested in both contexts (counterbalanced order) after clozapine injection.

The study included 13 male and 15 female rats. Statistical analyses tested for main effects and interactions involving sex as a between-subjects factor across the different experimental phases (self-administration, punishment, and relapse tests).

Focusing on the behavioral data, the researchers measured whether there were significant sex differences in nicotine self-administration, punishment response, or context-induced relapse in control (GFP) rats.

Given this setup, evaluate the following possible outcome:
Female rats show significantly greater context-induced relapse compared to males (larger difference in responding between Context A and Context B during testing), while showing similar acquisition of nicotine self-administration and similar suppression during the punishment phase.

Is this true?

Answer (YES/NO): NO